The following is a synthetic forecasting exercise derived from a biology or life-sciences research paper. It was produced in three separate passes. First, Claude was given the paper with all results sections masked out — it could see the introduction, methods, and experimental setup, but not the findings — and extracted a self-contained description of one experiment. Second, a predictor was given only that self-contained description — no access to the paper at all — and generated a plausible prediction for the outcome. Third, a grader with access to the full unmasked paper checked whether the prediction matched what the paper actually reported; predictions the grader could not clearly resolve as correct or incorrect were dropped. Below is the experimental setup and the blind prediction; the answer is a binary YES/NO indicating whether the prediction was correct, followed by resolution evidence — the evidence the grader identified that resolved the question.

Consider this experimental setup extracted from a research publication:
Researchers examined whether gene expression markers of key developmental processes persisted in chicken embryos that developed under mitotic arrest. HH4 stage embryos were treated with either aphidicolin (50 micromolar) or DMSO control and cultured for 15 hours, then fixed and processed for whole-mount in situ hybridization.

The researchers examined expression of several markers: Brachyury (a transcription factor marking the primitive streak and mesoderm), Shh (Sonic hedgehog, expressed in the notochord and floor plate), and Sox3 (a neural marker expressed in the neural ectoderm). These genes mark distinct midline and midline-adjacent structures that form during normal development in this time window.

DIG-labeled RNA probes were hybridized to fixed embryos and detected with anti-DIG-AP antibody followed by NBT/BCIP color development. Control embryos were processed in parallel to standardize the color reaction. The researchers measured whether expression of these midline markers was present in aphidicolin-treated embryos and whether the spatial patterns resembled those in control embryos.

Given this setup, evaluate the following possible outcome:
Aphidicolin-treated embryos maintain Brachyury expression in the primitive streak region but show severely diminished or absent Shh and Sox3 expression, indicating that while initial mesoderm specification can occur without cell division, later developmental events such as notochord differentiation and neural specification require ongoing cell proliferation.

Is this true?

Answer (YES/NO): NO